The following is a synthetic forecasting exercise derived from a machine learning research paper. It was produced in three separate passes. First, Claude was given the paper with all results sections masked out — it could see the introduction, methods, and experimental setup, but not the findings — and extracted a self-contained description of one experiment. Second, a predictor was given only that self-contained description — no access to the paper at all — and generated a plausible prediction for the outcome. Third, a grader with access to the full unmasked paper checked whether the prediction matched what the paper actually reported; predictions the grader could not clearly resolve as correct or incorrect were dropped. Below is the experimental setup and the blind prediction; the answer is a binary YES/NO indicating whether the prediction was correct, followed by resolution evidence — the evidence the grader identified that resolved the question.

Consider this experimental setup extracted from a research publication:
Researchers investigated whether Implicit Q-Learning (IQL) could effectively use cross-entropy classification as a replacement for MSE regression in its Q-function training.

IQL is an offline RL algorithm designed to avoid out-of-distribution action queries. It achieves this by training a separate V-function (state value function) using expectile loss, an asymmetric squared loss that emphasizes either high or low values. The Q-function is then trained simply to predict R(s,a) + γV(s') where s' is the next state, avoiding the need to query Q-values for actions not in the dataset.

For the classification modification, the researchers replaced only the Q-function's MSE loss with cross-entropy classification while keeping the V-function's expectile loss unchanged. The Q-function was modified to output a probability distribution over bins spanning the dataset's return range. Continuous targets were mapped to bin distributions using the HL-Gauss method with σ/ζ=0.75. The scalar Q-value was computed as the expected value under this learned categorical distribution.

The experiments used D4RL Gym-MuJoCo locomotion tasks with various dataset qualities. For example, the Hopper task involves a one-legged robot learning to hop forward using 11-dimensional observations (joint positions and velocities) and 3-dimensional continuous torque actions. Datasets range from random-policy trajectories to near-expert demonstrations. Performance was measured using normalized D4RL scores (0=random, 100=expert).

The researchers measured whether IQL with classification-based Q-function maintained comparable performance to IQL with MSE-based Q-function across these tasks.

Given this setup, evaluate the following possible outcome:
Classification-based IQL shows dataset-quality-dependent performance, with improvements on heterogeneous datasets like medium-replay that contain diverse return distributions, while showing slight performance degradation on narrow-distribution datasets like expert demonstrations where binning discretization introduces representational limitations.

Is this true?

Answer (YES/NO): NO